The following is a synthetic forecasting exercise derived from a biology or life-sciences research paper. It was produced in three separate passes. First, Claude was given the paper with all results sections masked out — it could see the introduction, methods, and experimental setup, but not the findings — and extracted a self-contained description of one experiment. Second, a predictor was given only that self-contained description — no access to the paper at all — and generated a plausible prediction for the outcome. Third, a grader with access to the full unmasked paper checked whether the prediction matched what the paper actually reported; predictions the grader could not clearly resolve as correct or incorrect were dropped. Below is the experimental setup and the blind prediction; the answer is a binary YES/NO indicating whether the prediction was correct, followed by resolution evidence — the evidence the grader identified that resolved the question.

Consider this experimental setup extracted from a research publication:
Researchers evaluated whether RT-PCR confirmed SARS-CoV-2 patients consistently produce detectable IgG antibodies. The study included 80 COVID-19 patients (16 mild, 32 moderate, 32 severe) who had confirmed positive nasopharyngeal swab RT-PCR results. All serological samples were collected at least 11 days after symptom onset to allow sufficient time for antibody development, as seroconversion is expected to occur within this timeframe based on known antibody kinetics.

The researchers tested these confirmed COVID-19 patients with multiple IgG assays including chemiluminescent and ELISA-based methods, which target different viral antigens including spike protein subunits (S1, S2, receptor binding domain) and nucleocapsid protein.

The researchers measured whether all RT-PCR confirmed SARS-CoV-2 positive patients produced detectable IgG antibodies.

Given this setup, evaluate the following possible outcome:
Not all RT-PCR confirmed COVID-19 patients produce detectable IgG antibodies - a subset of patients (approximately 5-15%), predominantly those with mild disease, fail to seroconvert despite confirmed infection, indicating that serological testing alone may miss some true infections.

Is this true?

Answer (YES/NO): NO